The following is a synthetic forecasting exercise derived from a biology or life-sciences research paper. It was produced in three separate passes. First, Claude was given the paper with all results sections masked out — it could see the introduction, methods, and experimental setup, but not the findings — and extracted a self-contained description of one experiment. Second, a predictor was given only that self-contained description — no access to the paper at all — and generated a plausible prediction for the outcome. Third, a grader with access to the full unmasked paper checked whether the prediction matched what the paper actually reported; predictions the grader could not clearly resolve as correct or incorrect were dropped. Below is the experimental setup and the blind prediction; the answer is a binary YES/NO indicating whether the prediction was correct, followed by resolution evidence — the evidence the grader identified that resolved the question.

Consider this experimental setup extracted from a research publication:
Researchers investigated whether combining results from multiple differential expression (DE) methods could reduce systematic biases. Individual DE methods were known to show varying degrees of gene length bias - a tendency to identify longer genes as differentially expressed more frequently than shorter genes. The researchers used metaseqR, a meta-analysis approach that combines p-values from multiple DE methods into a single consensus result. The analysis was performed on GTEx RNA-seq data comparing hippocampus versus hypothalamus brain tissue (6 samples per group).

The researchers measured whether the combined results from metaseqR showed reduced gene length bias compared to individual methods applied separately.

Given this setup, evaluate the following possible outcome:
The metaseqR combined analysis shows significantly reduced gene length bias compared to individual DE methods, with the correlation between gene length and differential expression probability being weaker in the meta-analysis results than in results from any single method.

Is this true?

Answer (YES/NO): NO